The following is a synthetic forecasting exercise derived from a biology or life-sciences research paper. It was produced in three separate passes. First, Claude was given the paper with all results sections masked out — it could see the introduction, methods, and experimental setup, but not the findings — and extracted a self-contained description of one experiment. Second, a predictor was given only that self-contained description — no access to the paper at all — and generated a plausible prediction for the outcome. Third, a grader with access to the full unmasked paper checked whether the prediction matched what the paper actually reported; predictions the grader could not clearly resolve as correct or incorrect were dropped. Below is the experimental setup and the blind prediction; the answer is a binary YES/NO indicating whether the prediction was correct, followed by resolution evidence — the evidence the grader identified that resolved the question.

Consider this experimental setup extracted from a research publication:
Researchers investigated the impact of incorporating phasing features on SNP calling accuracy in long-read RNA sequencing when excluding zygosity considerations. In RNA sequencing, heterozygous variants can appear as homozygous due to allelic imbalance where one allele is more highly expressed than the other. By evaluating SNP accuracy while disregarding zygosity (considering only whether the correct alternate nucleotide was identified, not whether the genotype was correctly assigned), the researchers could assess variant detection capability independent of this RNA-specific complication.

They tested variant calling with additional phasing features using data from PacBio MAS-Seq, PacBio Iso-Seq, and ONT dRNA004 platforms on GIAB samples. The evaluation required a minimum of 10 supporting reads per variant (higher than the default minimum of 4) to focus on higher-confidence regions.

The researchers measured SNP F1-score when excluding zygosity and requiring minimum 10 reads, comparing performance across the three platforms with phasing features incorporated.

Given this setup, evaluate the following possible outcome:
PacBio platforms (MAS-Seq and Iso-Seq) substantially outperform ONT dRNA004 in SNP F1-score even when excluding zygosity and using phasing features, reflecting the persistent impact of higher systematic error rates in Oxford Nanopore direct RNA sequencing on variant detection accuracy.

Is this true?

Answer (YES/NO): NO